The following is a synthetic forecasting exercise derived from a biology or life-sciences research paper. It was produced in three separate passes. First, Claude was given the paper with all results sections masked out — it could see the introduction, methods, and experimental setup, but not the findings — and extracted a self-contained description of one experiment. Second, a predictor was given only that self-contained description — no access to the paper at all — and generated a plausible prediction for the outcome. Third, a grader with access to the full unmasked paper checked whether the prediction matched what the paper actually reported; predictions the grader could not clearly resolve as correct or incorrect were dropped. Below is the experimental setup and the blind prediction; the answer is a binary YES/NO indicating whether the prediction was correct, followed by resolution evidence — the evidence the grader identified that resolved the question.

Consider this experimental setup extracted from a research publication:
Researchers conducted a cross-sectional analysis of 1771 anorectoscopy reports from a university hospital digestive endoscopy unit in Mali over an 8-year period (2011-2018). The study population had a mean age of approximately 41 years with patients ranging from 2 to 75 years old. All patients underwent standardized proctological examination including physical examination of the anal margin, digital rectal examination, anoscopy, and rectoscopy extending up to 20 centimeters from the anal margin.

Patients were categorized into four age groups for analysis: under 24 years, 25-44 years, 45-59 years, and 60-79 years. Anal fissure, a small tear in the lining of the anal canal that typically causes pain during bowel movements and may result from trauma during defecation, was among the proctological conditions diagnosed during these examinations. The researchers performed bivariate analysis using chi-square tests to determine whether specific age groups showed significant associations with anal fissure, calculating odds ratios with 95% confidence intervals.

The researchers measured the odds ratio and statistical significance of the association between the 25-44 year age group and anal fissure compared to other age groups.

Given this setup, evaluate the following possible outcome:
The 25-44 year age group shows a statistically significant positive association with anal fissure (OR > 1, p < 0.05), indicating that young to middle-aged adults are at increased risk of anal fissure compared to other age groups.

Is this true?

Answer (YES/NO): YES